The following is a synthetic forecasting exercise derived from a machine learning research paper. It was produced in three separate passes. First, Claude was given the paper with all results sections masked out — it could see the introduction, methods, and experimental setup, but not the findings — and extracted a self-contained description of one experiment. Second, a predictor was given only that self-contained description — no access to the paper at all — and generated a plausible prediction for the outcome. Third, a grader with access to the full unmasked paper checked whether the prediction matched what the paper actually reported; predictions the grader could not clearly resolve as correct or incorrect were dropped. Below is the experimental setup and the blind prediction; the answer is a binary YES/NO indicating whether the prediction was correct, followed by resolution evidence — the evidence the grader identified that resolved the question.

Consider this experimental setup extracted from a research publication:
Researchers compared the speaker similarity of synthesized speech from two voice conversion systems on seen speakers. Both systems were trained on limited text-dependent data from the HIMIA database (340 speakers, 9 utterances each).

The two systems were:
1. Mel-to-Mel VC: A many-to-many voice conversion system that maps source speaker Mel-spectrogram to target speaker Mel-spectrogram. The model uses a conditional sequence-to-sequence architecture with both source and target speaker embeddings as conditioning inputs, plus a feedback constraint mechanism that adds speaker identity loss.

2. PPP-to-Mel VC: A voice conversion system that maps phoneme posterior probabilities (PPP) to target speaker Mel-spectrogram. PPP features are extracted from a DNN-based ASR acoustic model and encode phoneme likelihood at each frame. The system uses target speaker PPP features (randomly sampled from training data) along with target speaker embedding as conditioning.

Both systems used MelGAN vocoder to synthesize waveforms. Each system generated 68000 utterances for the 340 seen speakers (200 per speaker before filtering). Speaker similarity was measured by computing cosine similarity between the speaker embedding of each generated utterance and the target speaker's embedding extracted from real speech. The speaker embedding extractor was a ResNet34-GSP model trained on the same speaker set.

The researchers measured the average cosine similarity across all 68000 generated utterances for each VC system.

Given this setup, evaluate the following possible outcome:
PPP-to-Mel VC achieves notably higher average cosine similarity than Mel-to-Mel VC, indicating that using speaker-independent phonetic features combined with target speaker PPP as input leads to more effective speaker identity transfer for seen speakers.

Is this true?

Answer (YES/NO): YES